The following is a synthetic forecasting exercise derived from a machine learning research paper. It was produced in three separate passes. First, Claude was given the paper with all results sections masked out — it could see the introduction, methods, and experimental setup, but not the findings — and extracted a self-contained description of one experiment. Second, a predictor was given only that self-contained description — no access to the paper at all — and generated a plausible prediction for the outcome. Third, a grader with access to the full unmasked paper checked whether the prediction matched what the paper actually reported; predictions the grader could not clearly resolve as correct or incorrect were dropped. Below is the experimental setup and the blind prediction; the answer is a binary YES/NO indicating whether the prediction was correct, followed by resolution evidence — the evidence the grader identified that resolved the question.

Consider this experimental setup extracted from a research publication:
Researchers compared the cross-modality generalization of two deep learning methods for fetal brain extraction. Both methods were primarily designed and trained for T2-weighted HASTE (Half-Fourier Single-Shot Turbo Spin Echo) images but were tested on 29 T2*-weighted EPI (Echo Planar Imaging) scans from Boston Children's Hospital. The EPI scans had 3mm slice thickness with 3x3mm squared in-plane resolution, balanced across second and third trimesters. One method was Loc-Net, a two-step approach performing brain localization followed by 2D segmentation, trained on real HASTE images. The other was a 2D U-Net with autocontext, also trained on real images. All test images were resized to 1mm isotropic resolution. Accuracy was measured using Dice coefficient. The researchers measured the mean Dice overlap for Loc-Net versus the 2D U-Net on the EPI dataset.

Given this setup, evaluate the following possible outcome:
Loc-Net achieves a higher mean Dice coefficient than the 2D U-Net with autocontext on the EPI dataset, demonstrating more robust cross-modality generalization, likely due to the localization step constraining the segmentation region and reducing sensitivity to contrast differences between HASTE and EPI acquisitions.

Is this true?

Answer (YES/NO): YES